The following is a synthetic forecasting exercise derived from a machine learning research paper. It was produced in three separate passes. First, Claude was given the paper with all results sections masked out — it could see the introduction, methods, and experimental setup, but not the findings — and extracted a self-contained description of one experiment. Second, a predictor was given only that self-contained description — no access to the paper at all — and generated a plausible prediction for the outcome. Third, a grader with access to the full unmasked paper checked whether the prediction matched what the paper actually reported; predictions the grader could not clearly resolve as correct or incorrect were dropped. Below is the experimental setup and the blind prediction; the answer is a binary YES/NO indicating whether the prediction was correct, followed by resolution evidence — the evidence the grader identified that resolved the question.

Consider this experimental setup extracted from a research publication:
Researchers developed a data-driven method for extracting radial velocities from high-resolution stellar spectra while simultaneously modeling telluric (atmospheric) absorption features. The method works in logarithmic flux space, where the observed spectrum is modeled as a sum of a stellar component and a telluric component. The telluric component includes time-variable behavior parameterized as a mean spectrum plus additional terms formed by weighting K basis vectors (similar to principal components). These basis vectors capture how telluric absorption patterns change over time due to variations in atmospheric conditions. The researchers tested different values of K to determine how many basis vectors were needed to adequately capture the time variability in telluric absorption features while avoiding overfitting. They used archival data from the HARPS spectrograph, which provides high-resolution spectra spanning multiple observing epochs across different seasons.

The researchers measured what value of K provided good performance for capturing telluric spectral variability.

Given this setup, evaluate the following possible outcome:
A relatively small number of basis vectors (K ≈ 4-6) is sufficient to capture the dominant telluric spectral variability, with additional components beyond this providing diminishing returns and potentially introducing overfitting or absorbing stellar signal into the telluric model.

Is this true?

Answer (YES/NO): NO